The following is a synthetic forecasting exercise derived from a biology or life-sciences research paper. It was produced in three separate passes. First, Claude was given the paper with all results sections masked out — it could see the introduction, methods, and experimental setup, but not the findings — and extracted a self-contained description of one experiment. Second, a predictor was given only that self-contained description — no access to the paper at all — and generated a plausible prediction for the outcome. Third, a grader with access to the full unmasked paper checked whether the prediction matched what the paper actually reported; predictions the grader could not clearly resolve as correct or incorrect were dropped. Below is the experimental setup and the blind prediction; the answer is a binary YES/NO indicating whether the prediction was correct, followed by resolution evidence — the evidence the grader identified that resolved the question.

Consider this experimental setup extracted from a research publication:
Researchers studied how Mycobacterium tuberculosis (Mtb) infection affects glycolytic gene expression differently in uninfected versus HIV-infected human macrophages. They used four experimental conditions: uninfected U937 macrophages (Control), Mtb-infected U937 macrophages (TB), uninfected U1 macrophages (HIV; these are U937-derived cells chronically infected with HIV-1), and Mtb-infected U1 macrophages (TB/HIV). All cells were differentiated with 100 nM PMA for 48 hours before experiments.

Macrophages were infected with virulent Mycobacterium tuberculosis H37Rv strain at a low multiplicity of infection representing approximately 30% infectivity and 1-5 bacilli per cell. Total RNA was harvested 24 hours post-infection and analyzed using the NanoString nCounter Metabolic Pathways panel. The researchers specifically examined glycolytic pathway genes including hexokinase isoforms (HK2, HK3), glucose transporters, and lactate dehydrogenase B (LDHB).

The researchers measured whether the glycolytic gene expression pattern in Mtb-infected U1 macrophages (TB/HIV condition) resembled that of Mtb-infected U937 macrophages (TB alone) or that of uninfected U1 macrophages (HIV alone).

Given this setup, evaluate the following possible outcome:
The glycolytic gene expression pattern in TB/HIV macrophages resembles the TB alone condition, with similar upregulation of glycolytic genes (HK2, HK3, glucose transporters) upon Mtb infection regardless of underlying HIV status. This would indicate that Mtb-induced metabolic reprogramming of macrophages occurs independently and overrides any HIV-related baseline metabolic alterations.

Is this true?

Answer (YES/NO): NO